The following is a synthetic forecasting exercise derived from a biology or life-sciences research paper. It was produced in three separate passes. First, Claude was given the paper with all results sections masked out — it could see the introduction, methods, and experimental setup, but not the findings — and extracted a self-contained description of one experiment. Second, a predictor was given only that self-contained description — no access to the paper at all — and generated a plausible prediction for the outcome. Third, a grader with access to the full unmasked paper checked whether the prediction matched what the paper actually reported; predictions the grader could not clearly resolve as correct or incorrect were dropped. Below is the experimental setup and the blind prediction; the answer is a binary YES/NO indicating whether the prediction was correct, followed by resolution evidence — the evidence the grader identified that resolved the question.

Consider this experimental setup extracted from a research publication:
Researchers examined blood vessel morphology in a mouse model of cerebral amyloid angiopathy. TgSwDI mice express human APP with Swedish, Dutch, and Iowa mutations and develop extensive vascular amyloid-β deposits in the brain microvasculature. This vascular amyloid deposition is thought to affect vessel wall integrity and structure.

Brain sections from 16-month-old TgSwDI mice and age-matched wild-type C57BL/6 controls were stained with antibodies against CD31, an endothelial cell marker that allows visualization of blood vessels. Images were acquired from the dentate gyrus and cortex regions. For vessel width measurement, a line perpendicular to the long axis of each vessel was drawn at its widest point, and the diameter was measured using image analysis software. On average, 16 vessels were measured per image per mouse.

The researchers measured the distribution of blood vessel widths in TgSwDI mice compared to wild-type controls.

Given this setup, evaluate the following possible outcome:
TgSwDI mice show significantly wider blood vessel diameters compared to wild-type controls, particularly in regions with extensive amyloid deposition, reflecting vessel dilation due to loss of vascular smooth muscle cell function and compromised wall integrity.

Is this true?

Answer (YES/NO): NO